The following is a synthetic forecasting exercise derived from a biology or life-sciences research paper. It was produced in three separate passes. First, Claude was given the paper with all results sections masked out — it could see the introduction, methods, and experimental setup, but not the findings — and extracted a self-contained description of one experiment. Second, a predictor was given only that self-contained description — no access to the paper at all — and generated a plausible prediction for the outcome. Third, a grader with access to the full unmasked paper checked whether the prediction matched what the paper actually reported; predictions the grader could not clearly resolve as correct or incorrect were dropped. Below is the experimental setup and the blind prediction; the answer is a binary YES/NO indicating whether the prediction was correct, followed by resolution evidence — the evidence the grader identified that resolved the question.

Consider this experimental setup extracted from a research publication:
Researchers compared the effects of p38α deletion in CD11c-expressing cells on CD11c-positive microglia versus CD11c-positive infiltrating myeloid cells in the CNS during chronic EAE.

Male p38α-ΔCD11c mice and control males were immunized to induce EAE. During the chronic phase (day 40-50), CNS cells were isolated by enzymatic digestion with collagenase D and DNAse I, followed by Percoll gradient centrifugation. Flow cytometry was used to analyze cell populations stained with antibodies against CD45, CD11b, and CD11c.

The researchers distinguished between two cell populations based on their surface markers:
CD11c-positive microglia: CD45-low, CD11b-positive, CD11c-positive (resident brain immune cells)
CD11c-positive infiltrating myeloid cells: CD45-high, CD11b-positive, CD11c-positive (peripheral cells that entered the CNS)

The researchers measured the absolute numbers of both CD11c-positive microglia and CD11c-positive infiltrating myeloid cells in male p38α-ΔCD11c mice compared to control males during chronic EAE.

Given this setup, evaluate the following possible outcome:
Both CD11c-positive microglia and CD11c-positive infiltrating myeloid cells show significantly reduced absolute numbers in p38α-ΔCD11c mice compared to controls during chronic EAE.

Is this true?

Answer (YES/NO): NO